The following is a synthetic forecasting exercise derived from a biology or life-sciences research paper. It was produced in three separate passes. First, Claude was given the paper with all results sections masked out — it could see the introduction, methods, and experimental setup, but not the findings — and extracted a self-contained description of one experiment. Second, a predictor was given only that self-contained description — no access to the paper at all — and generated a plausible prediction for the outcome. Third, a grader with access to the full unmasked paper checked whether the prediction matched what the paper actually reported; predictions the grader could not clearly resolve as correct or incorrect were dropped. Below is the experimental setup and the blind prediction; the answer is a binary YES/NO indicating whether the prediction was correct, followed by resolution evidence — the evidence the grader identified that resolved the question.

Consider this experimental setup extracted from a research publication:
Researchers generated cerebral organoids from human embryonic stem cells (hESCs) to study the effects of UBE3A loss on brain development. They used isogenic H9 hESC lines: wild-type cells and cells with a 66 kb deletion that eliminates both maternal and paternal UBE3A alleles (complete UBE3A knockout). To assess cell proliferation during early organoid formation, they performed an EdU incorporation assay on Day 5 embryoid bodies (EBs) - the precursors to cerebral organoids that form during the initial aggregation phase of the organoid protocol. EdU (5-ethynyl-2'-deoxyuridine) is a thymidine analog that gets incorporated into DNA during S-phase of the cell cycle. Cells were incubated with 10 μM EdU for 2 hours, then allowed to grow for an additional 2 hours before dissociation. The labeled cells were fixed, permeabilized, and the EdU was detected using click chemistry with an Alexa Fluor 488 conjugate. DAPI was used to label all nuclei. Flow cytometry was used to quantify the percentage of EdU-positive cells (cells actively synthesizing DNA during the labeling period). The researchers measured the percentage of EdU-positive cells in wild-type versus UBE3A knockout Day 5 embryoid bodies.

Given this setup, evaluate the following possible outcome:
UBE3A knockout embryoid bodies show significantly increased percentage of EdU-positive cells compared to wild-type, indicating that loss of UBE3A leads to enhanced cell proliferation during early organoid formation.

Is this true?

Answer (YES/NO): NO